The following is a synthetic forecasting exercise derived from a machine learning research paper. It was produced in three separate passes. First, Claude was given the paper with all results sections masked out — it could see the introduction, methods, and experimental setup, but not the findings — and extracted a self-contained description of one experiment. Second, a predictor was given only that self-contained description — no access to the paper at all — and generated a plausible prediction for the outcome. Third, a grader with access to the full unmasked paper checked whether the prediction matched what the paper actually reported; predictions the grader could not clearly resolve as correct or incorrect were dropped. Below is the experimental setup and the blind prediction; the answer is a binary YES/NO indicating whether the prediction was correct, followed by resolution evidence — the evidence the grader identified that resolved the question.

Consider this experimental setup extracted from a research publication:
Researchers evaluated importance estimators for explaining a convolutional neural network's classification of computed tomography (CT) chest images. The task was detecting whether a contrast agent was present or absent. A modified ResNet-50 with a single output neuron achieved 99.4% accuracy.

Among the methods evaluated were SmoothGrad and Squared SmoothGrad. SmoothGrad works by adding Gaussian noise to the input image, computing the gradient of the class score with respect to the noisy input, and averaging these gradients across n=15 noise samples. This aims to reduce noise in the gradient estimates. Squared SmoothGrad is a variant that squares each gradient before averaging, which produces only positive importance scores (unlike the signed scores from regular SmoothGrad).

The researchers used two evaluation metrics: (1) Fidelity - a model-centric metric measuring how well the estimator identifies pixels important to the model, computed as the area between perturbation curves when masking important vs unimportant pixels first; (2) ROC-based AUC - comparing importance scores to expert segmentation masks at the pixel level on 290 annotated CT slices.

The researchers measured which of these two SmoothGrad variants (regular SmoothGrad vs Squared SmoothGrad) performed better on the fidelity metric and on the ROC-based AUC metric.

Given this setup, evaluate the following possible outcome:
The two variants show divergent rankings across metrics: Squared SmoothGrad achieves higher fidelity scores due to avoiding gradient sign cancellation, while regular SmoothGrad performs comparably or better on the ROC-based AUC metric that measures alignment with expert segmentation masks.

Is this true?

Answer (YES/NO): NO